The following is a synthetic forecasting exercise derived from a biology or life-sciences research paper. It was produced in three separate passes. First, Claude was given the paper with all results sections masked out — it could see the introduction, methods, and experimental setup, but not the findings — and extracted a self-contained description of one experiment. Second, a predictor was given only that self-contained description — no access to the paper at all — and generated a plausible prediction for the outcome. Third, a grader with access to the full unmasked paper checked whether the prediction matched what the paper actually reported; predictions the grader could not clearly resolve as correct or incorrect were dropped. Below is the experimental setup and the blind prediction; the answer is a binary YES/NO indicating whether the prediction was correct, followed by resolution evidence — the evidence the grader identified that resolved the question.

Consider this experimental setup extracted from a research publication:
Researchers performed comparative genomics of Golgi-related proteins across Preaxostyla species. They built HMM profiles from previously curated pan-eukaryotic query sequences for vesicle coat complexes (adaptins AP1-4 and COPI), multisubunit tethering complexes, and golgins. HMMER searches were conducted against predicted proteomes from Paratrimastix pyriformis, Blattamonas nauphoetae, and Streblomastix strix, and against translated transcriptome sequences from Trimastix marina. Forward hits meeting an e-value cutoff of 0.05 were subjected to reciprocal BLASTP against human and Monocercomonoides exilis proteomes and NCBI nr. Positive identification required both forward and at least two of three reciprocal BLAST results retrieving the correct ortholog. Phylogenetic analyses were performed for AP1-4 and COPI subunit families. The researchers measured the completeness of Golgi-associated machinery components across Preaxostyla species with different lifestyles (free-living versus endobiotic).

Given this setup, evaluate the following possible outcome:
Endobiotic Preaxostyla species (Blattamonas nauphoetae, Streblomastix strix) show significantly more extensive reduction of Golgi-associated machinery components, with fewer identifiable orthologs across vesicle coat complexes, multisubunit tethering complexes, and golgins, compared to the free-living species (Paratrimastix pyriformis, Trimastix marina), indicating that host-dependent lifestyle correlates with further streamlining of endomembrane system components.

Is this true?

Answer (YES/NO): NO